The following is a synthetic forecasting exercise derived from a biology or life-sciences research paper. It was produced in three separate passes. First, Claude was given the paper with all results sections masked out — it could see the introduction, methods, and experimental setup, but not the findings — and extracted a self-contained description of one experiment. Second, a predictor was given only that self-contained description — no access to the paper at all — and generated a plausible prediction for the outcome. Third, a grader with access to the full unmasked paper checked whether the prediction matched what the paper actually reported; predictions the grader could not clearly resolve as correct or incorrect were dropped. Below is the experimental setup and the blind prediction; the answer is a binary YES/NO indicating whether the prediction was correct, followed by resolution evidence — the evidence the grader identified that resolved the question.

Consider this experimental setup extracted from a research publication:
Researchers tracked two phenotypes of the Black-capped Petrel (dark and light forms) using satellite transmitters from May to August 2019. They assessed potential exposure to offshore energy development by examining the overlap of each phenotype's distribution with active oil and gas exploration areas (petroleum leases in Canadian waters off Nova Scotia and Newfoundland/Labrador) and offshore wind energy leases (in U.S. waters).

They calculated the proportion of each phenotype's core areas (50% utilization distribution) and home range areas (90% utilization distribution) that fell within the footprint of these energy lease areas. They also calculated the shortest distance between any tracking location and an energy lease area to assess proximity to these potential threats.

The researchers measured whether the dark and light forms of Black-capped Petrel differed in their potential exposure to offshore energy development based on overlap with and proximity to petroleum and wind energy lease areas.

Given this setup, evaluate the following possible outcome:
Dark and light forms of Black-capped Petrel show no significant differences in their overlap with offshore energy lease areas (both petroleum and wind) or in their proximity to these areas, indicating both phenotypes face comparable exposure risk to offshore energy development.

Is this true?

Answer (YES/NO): NO